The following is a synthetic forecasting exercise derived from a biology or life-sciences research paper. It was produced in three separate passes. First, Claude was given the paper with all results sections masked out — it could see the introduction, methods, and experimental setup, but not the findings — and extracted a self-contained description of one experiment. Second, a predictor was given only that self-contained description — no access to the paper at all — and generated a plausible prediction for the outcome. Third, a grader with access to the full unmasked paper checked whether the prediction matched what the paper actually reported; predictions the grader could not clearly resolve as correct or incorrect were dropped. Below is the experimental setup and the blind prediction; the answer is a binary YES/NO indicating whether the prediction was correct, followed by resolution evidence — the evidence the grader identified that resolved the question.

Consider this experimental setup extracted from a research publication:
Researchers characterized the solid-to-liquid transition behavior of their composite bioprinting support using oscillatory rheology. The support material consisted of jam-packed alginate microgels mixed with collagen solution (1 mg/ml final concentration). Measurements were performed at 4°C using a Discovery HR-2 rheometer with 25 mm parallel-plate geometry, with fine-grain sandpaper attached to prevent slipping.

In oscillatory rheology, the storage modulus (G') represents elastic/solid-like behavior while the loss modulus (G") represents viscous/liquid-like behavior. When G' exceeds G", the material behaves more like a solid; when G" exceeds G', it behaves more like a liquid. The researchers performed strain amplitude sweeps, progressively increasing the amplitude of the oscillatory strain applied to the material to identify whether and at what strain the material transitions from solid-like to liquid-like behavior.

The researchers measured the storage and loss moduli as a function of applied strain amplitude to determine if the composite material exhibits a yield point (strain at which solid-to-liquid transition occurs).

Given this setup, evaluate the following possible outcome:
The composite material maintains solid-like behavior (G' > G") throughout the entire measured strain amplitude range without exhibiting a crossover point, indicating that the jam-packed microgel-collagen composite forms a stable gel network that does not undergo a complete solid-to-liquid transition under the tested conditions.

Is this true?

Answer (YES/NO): NO